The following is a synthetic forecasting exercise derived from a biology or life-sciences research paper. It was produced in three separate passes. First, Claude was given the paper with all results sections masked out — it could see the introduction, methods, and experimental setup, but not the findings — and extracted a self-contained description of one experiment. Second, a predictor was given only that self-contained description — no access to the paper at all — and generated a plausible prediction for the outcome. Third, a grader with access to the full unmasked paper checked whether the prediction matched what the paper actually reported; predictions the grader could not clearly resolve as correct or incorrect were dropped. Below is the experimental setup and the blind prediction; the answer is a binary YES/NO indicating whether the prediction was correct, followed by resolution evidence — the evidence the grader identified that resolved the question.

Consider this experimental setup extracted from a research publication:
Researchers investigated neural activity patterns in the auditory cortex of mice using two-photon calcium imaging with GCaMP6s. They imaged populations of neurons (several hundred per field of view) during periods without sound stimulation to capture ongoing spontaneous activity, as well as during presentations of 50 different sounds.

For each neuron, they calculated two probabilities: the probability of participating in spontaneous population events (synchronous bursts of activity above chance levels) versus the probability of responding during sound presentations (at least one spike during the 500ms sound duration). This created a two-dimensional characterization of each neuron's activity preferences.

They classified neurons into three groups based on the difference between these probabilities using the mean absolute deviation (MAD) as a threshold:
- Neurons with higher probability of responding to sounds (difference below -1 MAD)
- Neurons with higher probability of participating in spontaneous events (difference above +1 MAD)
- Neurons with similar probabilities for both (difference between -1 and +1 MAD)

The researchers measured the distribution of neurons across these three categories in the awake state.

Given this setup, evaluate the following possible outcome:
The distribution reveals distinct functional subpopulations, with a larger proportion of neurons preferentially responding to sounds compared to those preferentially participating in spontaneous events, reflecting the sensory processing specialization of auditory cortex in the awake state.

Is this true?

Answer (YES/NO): NO